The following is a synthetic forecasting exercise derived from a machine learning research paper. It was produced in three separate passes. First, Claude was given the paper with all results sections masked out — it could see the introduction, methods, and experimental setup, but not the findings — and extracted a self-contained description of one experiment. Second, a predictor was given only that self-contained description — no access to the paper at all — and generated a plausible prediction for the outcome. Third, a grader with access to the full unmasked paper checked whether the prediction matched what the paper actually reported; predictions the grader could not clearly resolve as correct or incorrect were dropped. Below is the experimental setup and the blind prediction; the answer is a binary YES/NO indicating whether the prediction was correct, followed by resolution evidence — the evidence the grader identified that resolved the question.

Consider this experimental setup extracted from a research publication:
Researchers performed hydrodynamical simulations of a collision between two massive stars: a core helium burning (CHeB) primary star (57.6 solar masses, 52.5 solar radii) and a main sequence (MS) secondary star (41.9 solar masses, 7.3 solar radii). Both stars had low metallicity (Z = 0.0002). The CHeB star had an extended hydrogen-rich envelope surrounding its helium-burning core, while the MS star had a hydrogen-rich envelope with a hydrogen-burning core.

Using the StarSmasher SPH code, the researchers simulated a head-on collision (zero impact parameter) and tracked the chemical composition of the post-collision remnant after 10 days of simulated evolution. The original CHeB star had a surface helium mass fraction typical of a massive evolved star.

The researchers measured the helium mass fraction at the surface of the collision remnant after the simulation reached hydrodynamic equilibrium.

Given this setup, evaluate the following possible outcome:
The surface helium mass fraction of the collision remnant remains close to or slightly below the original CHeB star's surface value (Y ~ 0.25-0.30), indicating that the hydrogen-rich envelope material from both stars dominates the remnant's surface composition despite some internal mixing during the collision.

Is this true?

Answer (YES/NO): NO